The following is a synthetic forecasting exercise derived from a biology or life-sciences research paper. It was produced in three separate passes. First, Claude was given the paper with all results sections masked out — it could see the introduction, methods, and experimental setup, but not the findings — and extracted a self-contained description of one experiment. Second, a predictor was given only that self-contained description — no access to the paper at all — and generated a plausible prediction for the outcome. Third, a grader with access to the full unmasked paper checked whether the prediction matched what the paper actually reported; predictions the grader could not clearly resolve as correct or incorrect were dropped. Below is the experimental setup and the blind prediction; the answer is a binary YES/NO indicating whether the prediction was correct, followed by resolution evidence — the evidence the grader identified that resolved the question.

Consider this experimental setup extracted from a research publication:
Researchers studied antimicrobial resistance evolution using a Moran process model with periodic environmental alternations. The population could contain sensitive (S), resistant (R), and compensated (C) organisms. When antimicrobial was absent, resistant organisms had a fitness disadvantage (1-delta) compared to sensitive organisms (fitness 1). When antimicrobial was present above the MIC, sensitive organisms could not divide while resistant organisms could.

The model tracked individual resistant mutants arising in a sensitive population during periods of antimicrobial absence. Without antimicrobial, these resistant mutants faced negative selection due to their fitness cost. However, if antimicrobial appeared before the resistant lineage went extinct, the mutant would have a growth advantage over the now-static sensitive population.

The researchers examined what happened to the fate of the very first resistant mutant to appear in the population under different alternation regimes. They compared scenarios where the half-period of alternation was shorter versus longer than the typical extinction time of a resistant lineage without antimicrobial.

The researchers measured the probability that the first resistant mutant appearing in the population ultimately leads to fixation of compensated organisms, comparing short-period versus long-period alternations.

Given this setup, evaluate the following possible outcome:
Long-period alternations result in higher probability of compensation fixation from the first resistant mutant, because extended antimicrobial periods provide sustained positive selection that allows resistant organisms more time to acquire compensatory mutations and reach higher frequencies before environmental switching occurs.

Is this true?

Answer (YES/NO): NO